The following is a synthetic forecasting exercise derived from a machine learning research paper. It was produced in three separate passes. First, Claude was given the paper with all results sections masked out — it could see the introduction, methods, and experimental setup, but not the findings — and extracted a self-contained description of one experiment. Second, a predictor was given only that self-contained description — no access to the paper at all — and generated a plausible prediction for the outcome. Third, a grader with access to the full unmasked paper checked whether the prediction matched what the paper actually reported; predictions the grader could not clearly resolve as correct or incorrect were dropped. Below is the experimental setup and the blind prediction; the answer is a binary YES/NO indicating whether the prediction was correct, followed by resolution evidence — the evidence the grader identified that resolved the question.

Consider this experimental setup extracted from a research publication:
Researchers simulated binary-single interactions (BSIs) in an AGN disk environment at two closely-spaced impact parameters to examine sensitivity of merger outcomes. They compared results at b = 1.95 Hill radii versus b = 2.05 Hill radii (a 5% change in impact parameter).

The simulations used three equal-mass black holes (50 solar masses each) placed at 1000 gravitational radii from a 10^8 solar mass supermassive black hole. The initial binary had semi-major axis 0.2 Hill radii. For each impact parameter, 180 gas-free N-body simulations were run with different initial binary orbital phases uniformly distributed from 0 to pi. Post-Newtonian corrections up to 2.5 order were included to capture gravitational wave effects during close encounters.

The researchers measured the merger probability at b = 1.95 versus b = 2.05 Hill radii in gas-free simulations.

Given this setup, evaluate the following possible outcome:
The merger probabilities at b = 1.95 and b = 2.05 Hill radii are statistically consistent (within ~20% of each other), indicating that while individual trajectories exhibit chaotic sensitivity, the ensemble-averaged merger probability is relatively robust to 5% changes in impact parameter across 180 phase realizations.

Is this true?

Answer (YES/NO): NO